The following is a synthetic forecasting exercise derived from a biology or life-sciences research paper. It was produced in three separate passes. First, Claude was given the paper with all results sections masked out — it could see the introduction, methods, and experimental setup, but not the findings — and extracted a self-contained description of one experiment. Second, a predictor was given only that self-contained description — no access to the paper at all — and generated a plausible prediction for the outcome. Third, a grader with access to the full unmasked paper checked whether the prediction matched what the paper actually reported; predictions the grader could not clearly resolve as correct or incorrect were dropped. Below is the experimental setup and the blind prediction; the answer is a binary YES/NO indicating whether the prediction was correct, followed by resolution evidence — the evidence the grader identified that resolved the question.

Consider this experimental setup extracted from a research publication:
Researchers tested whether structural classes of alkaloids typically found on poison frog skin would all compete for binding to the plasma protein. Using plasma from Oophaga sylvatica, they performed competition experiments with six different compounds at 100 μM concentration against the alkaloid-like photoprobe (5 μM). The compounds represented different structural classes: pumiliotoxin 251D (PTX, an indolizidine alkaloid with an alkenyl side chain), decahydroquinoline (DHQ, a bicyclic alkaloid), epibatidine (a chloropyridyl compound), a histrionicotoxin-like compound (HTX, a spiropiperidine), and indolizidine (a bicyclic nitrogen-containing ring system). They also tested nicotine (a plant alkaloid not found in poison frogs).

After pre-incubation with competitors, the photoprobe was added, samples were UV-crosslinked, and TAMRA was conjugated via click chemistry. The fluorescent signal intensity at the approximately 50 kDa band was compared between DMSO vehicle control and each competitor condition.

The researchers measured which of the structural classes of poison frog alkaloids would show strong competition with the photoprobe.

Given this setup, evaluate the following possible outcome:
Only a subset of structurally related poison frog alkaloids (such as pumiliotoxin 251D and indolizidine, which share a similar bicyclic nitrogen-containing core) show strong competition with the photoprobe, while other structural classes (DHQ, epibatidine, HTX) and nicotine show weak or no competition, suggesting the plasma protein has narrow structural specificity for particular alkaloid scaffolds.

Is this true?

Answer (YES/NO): NO